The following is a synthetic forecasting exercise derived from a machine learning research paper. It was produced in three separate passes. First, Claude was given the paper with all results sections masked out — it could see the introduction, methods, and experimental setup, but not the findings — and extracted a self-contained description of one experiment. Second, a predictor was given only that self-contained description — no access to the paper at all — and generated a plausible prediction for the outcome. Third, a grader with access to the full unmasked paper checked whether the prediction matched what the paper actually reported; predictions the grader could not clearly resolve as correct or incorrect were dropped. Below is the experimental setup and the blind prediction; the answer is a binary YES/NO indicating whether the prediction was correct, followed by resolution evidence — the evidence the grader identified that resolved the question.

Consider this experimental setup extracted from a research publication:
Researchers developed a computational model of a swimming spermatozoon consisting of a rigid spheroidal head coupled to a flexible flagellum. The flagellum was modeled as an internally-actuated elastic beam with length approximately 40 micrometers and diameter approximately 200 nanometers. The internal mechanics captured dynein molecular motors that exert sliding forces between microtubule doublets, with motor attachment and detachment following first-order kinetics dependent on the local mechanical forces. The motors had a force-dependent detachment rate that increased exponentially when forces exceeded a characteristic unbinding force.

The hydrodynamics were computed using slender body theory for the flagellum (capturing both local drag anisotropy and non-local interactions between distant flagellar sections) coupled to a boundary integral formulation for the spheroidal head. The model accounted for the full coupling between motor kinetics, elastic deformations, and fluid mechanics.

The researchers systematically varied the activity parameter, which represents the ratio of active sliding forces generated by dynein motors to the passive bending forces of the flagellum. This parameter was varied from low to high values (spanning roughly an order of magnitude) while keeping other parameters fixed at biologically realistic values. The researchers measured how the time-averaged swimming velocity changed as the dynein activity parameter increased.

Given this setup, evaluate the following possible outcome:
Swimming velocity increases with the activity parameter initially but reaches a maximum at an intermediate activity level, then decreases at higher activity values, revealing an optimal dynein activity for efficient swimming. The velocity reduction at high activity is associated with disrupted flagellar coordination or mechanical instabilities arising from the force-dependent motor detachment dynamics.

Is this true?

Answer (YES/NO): NO